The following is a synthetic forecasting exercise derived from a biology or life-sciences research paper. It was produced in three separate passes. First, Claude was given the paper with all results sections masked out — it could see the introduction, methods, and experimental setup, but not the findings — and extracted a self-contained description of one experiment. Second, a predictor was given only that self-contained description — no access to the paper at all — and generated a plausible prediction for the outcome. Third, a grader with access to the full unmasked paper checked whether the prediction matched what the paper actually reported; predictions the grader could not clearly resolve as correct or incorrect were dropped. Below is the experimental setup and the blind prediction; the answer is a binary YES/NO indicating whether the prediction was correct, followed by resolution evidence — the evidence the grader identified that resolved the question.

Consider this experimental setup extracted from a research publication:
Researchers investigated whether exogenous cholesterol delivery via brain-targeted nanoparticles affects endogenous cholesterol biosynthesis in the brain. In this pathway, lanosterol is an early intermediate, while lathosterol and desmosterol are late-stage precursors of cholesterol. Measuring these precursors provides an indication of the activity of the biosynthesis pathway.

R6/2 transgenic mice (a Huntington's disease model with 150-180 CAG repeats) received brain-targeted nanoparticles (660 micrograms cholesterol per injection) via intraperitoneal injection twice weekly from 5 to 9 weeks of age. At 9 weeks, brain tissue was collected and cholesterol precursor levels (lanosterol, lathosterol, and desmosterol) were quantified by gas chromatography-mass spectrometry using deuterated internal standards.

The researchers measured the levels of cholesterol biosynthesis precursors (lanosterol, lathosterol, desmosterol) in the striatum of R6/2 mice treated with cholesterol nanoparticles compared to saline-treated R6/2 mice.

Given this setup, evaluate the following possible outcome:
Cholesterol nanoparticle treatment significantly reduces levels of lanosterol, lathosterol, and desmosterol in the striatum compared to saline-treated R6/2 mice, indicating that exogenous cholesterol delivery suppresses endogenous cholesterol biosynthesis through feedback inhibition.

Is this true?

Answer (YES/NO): NO